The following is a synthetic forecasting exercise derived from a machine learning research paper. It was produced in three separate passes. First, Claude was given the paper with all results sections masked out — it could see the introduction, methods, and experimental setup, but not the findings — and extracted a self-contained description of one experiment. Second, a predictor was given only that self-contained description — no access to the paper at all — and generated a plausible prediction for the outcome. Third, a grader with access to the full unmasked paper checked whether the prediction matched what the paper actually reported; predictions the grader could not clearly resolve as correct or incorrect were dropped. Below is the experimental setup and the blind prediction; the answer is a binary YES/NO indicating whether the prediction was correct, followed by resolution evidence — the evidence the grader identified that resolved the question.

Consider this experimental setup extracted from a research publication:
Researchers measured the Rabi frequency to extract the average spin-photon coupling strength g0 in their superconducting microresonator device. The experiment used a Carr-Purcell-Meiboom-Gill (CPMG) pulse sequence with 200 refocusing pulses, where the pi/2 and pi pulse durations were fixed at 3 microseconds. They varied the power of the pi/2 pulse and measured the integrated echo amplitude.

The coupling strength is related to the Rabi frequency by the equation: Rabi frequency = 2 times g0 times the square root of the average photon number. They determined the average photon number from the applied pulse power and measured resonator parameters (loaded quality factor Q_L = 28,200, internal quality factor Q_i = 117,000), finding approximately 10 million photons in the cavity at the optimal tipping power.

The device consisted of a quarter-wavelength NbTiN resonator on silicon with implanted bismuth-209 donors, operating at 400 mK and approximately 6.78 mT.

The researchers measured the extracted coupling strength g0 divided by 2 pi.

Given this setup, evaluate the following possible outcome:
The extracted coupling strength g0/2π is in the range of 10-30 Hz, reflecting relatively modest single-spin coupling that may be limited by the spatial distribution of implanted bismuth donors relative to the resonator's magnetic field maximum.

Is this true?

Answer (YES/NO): YES